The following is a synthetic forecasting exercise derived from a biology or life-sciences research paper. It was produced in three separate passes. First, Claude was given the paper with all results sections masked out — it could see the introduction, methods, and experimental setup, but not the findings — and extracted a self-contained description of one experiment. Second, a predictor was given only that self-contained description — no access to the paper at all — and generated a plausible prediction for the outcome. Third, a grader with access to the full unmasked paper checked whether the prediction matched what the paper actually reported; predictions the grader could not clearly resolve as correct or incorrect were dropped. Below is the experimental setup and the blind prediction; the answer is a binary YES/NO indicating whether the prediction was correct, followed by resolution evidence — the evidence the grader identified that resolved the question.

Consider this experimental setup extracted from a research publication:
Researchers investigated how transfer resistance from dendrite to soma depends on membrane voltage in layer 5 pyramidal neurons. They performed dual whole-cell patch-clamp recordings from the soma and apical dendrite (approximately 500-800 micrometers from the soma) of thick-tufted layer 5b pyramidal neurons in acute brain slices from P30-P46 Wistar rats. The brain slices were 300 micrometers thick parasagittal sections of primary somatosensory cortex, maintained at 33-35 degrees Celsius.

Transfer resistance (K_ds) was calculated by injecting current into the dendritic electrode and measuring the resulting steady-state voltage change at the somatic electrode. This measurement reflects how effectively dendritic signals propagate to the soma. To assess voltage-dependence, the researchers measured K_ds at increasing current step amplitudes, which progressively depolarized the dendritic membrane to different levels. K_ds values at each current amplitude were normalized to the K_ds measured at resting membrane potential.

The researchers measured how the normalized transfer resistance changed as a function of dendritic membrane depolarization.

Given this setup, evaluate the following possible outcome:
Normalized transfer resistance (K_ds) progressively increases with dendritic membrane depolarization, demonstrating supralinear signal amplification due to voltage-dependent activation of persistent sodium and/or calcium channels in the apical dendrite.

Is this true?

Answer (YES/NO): NO